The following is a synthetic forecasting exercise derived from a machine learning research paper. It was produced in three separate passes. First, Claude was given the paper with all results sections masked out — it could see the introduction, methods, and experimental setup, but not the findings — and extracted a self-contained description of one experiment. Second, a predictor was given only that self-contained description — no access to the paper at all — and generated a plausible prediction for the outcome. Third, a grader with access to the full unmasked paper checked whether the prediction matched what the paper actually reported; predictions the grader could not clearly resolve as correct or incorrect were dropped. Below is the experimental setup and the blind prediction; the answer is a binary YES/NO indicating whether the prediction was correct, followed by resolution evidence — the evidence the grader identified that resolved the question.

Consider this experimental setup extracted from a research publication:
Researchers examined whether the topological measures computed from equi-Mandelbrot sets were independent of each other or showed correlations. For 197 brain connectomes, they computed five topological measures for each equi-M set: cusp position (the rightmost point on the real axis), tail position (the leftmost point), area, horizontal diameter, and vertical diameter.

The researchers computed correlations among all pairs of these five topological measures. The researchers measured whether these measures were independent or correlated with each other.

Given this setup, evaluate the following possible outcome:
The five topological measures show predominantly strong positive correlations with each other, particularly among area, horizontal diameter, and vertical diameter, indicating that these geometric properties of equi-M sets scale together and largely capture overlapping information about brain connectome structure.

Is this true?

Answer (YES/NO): YES